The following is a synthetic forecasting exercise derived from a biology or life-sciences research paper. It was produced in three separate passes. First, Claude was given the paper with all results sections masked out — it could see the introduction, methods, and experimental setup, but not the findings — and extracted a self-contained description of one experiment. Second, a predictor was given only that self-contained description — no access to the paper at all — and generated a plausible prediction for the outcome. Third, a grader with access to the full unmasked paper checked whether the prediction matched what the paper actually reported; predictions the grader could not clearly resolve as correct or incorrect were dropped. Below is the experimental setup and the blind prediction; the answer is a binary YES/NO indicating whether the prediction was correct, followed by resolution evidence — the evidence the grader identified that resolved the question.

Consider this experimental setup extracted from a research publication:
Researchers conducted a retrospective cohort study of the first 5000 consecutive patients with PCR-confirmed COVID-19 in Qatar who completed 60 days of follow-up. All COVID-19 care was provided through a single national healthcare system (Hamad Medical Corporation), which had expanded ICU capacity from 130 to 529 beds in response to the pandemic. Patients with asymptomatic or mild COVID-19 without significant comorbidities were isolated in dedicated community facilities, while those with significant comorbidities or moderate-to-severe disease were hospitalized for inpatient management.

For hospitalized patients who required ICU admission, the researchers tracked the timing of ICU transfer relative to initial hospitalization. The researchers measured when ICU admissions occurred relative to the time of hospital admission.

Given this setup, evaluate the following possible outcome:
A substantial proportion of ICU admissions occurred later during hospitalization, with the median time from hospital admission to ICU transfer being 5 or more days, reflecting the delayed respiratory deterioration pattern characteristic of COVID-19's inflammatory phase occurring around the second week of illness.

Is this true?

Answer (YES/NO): NO